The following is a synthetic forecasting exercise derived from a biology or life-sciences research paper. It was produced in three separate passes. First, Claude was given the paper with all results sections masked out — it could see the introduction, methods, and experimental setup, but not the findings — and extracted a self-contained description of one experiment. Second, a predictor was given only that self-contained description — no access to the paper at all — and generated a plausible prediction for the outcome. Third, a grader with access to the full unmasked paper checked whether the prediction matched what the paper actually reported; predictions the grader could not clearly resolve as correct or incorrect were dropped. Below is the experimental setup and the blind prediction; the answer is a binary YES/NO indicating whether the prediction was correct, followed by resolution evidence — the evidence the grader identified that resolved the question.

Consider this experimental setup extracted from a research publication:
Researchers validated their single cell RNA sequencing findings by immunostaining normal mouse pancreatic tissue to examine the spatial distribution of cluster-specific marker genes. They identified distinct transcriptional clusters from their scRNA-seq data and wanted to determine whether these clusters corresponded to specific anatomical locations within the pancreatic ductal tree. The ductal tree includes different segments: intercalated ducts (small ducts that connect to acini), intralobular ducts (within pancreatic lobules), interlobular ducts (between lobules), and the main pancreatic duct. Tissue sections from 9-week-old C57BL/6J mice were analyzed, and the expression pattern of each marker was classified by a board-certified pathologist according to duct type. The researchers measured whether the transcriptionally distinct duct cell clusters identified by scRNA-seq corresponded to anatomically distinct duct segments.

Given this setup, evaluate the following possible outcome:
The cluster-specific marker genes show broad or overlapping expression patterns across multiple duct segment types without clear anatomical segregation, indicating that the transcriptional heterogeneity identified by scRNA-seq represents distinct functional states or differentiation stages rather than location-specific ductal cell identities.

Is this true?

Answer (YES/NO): YES